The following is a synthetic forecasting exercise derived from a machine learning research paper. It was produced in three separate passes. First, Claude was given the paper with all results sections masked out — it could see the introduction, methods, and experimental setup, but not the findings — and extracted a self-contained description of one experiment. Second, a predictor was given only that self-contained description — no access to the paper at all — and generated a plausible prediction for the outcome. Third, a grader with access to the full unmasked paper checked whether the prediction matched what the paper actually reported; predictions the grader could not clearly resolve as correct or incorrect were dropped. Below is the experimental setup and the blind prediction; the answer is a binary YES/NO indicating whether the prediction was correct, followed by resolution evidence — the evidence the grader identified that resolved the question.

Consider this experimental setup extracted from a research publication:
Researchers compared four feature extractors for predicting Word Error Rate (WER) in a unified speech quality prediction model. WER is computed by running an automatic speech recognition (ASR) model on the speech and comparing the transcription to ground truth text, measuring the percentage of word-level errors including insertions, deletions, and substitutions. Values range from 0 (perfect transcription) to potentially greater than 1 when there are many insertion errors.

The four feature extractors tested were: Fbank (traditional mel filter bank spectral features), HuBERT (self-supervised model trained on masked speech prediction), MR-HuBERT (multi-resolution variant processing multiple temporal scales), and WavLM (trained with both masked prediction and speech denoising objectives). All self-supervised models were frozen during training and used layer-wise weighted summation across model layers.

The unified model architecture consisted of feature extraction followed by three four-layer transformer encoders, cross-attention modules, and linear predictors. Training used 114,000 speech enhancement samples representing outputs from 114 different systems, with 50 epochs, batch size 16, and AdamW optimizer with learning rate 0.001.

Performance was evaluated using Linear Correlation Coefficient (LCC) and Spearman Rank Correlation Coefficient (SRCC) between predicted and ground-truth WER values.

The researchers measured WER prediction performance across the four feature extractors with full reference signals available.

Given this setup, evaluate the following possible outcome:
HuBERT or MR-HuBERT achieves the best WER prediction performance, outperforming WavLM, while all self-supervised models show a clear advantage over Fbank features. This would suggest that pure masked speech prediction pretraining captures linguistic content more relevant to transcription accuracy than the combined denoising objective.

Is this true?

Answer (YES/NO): NO